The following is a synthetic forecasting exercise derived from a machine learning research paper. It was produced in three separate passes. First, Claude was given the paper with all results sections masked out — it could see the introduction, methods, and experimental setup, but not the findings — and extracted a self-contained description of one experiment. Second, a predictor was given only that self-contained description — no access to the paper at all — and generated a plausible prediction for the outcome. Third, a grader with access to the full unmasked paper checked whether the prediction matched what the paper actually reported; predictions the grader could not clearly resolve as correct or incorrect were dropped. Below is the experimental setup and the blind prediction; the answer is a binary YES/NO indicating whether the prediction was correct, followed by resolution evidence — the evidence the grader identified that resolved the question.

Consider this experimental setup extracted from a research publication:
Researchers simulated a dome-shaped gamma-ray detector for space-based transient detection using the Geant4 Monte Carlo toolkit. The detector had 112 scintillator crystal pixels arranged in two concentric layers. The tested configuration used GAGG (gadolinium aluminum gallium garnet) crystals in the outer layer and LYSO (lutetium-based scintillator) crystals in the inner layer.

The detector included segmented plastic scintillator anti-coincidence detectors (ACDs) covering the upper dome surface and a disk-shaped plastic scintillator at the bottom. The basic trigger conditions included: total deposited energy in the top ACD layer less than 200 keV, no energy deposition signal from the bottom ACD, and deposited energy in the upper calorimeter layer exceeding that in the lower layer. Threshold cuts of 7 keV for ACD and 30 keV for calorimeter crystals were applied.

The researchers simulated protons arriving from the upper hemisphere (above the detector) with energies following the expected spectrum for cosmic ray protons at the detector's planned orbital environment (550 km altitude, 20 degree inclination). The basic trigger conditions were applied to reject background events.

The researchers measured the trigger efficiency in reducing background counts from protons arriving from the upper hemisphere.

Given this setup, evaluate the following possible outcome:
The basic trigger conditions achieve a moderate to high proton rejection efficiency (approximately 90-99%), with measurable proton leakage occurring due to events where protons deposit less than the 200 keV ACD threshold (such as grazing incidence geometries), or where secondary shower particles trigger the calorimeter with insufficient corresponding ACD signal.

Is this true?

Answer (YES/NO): YES